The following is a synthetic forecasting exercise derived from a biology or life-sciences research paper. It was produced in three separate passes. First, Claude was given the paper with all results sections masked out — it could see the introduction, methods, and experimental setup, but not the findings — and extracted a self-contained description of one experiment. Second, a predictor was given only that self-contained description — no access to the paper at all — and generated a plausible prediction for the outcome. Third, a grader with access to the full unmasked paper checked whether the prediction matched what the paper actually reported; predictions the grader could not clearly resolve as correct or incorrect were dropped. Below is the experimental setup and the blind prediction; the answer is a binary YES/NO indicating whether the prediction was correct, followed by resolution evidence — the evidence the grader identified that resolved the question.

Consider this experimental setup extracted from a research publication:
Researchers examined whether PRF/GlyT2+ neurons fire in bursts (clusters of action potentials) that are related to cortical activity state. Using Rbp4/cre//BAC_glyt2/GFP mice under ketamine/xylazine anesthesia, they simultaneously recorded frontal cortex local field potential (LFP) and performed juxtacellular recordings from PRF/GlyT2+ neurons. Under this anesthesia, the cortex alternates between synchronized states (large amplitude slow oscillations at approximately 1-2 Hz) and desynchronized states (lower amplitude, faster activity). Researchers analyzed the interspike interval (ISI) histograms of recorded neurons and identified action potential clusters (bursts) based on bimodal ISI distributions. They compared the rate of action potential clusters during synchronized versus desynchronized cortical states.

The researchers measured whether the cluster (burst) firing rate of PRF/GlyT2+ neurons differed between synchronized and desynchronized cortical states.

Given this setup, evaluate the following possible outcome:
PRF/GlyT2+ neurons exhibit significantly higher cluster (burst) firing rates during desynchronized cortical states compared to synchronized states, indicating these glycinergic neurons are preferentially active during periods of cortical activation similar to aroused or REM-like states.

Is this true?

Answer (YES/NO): NO